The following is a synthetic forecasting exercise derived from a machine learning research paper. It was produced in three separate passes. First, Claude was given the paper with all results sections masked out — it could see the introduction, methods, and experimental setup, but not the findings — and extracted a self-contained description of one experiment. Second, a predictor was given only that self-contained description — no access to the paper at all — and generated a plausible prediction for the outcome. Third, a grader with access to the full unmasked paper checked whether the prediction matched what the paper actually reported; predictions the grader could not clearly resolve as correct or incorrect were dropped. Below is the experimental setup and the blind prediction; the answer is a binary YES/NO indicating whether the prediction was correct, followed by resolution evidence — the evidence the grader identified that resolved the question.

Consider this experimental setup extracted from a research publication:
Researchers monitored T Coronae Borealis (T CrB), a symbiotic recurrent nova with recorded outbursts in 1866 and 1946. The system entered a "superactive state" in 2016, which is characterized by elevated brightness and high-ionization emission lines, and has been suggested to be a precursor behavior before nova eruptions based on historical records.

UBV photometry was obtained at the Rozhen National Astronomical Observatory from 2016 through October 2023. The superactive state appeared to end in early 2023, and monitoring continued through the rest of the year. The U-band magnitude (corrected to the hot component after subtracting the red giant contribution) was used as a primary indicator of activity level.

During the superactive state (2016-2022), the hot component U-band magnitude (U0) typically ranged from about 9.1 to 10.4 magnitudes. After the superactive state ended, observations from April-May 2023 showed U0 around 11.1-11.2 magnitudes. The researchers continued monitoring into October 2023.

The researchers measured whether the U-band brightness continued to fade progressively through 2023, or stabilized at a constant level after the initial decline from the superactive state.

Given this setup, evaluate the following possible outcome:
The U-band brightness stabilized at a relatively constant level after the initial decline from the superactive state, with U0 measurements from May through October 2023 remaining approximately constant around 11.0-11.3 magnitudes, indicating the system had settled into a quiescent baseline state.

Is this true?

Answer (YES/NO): NO